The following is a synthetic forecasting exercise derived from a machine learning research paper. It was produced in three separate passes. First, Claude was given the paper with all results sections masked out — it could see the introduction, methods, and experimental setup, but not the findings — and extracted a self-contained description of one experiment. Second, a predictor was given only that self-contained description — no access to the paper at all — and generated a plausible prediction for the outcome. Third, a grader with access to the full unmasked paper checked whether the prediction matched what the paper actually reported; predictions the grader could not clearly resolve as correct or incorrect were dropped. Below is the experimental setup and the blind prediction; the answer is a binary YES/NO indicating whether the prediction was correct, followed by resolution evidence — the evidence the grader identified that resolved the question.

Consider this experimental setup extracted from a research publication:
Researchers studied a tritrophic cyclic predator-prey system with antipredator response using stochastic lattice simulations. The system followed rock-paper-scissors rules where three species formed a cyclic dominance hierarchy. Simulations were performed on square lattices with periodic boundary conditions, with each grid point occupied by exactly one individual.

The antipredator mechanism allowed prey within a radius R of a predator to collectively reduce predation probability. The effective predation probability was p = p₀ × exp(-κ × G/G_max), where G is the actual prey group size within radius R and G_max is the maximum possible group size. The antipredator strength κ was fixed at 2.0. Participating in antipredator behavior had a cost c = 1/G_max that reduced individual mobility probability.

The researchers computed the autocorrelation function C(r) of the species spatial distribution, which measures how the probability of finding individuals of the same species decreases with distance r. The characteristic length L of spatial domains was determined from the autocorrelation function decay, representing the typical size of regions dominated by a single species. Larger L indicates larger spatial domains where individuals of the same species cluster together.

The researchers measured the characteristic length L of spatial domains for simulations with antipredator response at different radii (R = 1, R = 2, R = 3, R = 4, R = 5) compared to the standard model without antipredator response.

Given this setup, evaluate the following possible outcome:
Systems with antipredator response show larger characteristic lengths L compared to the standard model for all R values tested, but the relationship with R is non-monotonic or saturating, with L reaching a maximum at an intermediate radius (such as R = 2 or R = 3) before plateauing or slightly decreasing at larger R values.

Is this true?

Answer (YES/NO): NO